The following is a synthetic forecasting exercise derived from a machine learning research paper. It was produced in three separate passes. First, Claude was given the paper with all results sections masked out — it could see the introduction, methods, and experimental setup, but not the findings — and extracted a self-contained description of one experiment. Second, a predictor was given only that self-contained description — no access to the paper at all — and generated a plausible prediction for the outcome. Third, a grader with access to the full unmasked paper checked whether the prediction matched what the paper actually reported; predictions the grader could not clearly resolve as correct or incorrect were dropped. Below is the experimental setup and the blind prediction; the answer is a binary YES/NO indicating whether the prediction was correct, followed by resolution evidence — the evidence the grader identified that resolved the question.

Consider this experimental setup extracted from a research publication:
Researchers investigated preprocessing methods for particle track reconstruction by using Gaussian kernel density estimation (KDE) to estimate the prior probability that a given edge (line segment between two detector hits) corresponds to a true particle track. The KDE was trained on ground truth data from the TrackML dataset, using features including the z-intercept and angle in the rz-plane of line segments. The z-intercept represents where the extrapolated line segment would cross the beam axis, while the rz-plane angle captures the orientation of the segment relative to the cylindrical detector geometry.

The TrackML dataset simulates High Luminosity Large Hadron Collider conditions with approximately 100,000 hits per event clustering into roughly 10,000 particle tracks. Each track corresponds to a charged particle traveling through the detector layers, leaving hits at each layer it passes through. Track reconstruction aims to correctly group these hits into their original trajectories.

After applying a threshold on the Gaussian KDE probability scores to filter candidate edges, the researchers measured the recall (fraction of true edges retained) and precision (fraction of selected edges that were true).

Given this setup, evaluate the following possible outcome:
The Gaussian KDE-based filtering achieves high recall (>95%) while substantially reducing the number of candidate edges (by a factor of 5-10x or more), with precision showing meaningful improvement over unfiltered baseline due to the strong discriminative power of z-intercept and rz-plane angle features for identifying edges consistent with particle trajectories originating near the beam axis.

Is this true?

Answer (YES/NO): NO